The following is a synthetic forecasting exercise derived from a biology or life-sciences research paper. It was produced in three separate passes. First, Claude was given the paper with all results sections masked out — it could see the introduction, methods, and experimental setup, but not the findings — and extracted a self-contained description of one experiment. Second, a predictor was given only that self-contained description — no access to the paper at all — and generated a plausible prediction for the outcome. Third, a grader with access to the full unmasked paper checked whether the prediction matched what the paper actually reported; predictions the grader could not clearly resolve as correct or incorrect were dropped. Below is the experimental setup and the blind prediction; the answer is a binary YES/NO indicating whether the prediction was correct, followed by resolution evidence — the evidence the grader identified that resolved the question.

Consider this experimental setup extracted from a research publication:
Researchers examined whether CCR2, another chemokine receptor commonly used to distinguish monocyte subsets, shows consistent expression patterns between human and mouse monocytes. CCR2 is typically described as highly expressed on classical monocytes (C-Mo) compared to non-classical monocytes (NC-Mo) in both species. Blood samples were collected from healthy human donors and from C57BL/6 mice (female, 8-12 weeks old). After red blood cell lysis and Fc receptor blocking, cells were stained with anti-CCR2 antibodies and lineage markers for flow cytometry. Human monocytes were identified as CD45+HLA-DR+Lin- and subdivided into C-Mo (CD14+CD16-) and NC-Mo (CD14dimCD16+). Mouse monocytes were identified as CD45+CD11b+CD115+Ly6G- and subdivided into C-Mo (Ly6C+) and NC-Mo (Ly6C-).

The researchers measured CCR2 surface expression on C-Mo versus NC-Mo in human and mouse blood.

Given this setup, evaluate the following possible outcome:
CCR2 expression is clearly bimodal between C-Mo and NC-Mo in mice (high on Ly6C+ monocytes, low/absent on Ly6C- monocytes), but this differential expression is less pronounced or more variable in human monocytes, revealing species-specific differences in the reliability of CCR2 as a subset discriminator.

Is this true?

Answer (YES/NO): NO